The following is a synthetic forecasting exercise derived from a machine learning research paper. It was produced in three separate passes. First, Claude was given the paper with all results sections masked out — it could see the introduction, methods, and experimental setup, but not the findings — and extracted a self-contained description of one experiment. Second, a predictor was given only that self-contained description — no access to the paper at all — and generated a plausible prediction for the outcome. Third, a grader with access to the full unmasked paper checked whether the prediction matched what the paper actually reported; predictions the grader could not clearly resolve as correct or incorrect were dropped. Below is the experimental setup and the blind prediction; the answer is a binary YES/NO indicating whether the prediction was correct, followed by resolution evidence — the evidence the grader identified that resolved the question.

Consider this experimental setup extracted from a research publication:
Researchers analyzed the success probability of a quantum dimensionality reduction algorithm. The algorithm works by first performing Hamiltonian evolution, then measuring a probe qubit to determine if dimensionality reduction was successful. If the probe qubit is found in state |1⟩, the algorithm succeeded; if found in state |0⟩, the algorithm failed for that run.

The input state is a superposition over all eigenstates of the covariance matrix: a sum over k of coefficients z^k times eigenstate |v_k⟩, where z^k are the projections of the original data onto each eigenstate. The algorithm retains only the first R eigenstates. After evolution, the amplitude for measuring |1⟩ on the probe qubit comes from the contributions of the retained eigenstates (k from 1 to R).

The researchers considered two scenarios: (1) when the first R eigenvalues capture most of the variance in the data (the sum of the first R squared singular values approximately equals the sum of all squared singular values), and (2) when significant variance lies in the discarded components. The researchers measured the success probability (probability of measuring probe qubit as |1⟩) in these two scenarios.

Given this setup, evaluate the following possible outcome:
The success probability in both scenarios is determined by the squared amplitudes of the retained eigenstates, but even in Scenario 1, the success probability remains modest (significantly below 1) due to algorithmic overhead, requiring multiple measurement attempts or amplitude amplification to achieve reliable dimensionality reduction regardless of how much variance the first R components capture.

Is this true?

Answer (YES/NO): NO